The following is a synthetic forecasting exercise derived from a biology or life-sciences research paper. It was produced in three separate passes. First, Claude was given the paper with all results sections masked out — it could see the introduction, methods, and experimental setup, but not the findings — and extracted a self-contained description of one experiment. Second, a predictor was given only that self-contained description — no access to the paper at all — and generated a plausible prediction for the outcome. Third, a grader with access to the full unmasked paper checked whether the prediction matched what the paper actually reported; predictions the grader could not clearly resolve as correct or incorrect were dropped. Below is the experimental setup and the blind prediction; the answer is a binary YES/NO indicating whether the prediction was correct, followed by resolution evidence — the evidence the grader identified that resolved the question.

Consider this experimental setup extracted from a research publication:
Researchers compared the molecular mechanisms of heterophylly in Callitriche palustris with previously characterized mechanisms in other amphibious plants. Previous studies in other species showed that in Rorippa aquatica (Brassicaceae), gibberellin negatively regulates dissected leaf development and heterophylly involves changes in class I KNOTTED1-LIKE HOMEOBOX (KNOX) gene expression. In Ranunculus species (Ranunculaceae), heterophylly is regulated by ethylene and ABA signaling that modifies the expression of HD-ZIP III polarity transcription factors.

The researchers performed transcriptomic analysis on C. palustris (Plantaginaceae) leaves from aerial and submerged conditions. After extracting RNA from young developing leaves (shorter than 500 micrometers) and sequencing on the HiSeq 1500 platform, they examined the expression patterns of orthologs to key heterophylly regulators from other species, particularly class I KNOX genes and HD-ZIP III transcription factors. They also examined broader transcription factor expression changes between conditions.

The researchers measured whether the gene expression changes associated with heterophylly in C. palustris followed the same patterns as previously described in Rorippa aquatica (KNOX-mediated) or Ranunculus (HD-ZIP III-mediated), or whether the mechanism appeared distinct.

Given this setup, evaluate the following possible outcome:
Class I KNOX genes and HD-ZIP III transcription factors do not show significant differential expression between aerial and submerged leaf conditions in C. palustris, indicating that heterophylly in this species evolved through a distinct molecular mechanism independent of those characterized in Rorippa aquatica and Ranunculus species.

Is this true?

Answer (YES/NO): YES